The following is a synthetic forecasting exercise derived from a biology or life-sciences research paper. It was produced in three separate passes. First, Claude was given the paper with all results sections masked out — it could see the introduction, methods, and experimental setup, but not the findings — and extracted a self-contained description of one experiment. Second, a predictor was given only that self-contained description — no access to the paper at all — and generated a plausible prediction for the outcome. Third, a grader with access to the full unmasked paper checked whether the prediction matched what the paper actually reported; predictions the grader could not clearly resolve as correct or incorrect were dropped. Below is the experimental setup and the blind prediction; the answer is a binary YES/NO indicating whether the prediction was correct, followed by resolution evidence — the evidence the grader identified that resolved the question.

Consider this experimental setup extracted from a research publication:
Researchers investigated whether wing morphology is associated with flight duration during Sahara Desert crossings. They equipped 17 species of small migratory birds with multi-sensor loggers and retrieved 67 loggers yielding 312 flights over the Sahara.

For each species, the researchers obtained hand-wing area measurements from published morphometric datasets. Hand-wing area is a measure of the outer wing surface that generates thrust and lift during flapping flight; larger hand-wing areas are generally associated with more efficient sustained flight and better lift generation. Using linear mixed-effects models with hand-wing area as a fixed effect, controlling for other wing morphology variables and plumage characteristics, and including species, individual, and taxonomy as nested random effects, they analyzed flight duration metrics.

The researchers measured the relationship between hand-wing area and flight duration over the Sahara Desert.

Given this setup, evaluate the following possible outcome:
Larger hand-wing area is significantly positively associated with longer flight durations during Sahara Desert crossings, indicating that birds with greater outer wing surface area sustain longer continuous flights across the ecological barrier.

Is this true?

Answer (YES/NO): NO